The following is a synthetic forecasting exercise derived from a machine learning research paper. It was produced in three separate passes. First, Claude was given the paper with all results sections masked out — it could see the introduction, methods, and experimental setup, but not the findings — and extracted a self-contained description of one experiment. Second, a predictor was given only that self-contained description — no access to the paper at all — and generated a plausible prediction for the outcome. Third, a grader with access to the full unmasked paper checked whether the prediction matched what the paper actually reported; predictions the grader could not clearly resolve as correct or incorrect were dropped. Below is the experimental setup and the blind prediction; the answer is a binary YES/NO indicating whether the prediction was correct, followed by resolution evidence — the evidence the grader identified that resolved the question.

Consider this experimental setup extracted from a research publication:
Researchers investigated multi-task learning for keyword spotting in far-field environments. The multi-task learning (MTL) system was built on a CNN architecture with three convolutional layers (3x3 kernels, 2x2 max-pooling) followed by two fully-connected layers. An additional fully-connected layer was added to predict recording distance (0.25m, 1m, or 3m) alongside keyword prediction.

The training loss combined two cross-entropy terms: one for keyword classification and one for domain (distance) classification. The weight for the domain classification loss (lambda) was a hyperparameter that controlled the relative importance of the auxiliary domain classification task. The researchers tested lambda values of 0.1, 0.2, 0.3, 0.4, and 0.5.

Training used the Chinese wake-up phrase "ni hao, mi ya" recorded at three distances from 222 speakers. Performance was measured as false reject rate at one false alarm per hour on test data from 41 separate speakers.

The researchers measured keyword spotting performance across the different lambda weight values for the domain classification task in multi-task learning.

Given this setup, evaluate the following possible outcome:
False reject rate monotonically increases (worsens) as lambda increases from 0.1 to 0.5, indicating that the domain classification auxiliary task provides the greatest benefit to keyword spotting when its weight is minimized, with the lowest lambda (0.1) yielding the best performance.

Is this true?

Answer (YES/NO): NO